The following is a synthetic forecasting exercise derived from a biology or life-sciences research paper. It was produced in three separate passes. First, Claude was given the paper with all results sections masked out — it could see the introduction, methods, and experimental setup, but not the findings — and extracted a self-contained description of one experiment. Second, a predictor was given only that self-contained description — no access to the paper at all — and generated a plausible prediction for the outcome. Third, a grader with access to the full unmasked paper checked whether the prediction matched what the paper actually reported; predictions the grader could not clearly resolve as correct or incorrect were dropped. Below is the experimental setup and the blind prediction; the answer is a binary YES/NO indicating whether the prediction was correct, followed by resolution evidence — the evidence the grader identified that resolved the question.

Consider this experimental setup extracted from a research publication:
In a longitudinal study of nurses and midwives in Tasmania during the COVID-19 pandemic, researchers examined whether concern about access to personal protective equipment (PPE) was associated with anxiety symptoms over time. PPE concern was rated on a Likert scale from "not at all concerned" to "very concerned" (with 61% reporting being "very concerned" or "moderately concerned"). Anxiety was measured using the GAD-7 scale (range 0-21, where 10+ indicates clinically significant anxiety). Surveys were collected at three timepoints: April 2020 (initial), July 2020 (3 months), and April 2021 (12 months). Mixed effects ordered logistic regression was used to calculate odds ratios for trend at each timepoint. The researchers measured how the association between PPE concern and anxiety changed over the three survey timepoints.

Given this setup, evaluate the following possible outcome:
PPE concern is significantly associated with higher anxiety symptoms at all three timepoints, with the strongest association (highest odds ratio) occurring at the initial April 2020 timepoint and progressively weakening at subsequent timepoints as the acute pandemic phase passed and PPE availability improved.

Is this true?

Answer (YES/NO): NO